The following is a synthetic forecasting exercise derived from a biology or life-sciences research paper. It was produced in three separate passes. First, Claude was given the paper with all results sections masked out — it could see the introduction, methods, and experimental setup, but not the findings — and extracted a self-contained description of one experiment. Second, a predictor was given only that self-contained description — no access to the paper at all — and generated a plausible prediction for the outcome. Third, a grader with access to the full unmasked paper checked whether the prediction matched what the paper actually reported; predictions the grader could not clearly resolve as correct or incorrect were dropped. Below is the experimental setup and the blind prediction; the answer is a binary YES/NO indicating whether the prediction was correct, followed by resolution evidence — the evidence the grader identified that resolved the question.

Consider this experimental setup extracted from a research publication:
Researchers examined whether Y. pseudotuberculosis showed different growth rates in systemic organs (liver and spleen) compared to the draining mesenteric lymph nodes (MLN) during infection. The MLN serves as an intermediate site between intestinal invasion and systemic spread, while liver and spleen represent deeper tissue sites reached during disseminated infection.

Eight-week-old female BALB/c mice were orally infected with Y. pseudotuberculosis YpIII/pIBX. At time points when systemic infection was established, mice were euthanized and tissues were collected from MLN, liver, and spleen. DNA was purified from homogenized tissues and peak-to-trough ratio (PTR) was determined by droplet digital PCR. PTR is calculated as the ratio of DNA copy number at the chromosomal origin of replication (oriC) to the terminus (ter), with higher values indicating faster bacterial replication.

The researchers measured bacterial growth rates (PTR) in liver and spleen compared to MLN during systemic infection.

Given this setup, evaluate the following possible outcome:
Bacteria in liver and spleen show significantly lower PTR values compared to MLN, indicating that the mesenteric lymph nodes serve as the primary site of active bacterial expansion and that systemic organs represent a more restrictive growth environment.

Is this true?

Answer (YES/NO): YES